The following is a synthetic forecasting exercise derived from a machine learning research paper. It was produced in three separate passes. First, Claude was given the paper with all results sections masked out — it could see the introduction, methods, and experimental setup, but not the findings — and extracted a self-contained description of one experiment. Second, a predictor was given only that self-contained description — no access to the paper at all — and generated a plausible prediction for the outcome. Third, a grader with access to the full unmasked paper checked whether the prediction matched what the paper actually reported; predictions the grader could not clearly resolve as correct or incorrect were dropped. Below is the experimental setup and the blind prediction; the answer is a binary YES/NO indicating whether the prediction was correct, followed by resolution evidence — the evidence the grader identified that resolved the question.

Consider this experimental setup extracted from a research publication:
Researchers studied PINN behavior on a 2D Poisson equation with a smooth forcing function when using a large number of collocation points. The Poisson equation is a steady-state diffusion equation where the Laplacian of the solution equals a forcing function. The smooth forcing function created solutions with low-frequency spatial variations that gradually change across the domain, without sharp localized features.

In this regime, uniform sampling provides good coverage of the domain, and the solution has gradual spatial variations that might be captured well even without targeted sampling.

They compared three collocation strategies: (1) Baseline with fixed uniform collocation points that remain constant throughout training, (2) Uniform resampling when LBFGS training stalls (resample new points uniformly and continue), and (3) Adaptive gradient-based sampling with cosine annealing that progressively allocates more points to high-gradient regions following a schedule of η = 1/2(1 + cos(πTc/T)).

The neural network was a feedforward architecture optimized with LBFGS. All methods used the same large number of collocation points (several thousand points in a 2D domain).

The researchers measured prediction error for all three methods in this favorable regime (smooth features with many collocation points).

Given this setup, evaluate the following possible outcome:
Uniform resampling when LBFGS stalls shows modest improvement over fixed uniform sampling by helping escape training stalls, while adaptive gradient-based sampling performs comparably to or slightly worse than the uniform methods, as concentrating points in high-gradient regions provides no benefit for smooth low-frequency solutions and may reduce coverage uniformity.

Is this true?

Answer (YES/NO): NO